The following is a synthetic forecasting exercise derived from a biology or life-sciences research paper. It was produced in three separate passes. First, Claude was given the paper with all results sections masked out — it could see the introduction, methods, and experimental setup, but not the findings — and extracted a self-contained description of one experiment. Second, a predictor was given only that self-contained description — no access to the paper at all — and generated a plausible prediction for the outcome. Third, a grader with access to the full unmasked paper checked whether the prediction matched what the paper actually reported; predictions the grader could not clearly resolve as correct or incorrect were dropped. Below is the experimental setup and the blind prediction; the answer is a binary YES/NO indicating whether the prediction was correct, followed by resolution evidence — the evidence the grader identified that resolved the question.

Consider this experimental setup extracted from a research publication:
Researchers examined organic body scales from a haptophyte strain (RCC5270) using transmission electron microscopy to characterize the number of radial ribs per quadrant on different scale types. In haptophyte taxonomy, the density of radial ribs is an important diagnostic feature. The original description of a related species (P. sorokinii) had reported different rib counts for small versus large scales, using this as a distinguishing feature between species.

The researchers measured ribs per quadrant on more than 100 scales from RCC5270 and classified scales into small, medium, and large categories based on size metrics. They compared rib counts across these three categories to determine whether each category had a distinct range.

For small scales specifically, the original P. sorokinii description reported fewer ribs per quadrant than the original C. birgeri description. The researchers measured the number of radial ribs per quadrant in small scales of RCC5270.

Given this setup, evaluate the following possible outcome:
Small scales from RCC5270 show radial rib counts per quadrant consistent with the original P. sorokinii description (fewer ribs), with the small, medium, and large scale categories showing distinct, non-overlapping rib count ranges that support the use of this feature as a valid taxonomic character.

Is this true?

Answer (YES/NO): NO